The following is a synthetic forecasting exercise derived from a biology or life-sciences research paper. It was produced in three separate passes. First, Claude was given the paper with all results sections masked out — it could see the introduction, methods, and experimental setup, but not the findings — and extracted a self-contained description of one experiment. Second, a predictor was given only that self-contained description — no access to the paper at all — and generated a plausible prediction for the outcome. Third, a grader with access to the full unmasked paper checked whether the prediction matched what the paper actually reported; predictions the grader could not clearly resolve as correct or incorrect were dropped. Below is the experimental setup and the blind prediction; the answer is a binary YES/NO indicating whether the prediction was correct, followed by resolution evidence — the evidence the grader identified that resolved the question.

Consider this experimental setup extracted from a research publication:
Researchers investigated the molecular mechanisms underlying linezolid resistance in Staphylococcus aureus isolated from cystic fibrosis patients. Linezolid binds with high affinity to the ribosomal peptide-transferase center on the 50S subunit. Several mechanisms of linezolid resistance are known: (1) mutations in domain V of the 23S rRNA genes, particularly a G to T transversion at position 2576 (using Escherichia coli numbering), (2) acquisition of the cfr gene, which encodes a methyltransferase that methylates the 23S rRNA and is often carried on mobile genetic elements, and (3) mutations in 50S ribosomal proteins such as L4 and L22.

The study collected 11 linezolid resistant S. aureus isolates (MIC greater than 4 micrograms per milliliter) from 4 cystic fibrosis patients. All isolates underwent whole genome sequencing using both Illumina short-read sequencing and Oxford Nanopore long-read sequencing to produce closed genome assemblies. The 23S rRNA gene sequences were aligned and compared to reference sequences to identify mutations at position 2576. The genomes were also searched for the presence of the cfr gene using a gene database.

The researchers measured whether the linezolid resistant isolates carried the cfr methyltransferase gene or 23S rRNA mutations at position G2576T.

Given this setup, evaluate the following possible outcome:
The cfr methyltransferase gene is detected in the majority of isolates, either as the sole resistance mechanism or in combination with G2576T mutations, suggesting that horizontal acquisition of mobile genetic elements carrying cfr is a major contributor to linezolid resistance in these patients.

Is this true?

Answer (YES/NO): NO